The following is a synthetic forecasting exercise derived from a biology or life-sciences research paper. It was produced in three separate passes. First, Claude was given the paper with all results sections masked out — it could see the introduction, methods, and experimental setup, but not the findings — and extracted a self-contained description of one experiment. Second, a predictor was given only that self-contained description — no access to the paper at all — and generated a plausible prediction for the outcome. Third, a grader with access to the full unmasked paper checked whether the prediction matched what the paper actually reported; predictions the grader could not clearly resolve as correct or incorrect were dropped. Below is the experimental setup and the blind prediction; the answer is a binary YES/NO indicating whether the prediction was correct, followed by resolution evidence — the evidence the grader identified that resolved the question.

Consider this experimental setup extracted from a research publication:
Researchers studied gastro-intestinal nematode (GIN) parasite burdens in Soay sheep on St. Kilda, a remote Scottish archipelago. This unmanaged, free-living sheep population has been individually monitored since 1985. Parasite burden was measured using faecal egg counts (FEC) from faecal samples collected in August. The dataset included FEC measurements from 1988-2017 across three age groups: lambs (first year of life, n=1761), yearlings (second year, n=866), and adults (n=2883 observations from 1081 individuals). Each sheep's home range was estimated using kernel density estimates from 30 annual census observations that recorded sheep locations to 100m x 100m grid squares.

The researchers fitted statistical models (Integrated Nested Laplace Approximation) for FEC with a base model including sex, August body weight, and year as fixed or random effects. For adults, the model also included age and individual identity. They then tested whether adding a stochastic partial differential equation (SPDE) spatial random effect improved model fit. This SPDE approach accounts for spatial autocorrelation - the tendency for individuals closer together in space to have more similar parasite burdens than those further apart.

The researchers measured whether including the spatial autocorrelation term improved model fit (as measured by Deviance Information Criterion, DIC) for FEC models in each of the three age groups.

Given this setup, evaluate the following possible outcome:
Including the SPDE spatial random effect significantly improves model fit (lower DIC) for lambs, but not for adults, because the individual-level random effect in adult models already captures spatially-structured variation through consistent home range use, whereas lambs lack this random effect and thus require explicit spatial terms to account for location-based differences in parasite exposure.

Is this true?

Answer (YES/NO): NO